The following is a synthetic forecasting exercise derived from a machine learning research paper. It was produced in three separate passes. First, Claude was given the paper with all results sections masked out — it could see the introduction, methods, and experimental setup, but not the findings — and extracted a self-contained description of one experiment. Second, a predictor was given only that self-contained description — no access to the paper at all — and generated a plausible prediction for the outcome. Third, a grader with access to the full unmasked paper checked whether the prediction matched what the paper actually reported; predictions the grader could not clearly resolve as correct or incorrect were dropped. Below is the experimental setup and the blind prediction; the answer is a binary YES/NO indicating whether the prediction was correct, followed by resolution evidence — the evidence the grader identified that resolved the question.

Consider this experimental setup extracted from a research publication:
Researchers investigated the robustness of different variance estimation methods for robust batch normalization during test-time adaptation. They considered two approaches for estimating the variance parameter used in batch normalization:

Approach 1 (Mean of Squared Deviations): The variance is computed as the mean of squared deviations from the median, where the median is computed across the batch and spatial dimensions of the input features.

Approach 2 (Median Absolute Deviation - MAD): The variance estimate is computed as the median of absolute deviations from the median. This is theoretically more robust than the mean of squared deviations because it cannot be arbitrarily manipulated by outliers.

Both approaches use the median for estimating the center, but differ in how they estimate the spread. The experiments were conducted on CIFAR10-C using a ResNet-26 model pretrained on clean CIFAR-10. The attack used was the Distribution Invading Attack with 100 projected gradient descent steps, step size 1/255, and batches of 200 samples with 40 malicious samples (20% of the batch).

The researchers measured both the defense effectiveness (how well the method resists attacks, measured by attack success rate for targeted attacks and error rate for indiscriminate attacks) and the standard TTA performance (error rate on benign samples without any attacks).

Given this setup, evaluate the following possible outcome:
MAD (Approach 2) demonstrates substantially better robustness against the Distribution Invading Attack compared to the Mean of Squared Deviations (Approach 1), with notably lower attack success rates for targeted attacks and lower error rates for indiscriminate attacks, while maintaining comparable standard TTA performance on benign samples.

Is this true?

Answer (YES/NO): NO